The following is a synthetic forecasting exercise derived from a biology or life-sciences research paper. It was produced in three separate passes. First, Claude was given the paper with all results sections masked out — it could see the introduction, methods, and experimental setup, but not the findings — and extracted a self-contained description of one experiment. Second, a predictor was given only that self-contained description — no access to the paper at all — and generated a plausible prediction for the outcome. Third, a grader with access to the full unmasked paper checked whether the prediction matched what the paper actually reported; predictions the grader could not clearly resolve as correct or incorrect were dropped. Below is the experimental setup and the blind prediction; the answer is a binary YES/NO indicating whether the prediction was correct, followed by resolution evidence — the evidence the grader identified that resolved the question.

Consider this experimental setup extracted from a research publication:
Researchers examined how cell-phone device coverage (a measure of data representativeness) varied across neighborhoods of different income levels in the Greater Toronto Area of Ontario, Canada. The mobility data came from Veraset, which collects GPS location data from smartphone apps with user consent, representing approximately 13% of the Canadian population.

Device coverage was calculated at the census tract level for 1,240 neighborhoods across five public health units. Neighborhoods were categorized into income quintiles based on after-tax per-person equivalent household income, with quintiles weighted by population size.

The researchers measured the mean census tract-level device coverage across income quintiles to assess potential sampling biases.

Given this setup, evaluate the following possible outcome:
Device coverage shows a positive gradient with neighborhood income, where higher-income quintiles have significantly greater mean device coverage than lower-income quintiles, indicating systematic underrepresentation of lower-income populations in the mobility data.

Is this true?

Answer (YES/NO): YES